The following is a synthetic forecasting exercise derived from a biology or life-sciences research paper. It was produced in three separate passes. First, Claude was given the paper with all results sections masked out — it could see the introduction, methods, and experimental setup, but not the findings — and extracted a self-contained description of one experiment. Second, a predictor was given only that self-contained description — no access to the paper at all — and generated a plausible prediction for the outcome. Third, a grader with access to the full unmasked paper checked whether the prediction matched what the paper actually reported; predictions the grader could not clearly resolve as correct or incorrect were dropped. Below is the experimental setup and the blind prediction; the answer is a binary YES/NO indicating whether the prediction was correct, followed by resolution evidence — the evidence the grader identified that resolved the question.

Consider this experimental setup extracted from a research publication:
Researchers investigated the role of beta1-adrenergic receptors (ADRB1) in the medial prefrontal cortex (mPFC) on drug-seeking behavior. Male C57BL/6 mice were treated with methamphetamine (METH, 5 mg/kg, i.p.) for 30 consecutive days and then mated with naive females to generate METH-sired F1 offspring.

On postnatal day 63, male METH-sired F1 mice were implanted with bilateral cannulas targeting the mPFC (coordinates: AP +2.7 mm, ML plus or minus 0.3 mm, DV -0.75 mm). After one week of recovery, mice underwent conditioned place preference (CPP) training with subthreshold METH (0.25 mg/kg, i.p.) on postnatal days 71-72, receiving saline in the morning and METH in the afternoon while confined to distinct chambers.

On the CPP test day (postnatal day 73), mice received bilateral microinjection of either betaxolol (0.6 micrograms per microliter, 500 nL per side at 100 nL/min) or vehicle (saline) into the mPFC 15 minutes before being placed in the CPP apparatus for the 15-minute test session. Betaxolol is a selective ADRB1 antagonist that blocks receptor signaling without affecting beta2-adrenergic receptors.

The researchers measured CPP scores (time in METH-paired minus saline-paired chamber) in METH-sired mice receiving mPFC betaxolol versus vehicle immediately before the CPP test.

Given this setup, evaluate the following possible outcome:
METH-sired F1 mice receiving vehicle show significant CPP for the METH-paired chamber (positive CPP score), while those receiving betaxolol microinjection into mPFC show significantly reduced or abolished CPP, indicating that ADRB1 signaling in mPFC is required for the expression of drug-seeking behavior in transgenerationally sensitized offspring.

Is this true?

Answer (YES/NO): YES